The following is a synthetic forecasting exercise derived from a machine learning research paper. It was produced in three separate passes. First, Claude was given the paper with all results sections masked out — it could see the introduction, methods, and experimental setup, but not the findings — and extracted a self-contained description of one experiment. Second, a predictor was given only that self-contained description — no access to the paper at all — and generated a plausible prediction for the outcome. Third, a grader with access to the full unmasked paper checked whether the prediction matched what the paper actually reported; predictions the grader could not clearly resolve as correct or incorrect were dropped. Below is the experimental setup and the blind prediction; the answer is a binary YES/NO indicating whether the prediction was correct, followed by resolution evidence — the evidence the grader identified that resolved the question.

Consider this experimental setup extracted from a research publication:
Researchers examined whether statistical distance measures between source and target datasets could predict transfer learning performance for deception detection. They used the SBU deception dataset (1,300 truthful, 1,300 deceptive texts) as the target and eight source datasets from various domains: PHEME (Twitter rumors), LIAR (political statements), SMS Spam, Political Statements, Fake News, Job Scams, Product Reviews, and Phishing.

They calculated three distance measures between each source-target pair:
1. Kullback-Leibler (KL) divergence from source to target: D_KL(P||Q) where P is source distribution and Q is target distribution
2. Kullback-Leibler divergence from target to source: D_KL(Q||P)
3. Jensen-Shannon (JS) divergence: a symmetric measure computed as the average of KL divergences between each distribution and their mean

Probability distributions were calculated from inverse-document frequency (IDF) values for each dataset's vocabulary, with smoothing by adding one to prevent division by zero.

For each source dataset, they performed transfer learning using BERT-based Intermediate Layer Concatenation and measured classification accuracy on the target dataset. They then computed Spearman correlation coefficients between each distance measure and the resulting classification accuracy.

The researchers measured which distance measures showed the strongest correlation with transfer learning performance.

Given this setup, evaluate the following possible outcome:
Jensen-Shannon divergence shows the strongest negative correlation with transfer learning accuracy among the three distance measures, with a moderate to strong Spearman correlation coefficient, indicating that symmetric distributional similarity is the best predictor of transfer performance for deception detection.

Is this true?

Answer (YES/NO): NO